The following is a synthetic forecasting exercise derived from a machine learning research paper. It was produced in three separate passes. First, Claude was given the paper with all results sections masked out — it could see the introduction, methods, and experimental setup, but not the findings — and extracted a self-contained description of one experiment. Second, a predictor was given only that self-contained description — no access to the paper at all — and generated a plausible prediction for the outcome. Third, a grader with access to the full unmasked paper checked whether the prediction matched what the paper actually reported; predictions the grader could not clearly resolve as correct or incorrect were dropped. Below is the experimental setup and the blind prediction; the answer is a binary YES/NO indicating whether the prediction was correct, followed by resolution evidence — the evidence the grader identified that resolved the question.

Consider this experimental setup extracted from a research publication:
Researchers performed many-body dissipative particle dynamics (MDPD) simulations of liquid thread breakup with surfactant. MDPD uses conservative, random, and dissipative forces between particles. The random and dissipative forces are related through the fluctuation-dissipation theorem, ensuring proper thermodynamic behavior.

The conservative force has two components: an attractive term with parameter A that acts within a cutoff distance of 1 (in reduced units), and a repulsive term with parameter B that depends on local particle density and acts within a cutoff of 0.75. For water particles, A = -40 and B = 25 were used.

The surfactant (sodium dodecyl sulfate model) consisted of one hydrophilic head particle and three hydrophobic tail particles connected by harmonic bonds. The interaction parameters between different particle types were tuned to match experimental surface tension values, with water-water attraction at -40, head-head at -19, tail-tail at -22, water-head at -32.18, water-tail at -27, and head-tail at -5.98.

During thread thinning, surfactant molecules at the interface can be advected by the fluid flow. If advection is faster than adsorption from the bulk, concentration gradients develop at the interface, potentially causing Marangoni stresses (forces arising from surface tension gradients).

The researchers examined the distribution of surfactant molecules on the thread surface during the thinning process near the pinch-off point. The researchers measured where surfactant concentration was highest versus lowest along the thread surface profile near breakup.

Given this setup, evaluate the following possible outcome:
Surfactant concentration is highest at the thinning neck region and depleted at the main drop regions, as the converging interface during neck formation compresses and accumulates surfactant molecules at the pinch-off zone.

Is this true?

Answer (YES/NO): NO